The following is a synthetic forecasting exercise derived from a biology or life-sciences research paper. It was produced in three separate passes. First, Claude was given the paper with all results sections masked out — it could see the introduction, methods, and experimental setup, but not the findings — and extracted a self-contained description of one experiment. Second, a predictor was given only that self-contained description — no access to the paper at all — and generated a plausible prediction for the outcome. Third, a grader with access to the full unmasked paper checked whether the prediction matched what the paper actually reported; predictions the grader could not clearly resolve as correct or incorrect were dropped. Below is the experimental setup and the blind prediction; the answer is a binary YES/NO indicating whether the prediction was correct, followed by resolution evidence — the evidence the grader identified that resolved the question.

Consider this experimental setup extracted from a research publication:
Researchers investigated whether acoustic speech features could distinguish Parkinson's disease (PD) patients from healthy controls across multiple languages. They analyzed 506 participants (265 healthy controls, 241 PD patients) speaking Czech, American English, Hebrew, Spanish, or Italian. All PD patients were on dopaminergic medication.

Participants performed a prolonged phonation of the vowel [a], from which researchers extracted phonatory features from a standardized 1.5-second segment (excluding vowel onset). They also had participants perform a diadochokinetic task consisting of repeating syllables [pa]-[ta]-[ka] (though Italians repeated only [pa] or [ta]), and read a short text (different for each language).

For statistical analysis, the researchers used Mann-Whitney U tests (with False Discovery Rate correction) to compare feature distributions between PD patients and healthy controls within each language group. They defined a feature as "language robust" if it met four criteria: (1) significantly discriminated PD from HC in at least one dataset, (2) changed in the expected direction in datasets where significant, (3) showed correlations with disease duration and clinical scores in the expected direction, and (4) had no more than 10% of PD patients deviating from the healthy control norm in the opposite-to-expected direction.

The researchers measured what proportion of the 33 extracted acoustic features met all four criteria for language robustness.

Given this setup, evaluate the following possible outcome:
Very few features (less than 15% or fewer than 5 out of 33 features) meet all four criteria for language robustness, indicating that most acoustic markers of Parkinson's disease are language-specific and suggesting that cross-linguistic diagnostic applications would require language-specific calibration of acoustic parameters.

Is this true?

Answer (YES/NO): NO